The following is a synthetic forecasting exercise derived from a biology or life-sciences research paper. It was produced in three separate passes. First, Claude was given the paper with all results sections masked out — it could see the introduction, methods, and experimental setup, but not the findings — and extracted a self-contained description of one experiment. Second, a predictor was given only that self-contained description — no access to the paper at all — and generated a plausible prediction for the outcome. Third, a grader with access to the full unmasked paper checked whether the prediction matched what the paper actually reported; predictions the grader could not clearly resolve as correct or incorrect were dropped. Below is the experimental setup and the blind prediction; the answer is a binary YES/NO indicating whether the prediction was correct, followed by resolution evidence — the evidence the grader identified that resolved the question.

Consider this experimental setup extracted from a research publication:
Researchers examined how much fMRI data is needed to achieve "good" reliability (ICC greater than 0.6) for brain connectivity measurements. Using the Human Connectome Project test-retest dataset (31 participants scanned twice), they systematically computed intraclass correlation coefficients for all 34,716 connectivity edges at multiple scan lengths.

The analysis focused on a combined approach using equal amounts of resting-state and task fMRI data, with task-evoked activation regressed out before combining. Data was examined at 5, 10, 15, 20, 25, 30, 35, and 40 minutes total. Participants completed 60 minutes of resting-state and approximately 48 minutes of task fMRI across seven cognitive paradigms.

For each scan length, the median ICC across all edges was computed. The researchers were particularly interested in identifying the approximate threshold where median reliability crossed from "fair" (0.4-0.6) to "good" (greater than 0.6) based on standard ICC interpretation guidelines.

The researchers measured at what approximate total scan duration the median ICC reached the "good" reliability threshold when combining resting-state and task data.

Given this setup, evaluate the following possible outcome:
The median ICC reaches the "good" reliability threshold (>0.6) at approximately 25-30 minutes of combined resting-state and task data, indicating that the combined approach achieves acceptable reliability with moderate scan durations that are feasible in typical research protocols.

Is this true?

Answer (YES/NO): NO